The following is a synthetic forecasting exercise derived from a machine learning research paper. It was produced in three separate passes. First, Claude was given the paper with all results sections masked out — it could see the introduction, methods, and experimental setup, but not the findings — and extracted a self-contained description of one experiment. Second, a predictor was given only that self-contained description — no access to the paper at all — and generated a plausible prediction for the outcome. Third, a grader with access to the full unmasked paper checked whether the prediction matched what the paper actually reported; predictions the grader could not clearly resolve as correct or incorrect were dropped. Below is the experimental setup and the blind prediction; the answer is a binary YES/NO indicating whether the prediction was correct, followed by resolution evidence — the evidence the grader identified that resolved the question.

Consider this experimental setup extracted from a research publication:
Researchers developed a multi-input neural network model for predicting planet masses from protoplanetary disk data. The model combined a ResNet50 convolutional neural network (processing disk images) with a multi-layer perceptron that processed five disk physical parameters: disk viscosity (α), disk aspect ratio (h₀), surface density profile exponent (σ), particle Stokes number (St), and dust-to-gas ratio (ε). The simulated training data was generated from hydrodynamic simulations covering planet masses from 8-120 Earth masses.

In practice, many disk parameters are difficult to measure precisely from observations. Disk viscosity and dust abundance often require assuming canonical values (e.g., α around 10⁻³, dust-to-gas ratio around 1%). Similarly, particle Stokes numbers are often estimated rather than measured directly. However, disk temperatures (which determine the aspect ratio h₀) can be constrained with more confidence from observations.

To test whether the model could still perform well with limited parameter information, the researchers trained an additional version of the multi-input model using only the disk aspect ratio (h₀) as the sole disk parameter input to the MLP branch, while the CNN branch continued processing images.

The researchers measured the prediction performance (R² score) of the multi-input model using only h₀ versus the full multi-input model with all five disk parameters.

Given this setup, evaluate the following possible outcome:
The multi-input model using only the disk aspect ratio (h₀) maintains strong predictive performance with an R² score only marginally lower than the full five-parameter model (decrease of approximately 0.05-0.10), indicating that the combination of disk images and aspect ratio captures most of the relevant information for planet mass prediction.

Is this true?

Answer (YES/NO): NO